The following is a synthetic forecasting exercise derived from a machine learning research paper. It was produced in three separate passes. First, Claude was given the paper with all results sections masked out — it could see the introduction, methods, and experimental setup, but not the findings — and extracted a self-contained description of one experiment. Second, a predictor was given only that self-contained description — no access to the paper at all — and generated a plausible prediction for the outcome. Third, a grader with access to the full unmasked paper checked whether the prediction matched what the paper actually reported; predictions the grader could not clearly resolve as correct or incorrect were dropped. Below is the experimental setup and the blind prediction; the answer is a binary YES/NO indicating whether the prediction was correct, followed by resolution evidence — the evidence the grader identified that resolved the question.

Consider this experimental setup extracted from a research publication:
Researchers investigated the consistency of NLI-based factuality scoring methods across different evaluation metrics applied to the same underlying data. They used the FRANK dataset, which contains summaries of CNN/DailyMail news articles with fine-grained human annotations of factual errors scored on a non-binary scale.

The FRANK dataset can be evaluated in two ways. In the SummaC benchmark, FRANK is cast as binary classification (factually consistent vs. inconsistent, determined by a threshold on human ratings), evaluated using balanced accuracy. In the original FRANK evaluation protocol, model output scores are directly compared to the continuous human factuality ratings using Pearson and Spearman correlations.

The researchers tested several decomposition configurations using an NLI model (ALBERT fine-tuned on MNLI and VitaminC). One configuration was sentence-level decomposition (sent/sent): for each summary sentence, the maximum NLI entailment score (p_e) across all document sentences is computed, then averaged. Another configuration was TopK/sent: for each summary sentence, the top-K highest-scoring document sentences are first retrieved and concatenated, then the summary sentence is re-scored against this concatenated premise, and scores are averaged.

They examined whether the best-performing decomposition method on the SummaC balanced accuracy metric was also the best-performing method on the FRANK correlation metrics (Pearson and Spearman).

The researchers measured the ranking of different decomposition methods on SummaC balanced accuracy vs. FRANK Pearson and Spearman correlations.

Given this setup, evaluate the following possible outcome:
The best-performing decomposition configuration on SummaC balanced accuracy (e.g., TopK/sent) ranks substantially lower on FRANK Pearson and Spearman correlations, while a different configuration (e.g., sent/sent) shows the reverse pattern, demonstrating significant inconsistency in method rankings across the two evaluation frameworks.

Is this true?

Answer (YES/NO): YES